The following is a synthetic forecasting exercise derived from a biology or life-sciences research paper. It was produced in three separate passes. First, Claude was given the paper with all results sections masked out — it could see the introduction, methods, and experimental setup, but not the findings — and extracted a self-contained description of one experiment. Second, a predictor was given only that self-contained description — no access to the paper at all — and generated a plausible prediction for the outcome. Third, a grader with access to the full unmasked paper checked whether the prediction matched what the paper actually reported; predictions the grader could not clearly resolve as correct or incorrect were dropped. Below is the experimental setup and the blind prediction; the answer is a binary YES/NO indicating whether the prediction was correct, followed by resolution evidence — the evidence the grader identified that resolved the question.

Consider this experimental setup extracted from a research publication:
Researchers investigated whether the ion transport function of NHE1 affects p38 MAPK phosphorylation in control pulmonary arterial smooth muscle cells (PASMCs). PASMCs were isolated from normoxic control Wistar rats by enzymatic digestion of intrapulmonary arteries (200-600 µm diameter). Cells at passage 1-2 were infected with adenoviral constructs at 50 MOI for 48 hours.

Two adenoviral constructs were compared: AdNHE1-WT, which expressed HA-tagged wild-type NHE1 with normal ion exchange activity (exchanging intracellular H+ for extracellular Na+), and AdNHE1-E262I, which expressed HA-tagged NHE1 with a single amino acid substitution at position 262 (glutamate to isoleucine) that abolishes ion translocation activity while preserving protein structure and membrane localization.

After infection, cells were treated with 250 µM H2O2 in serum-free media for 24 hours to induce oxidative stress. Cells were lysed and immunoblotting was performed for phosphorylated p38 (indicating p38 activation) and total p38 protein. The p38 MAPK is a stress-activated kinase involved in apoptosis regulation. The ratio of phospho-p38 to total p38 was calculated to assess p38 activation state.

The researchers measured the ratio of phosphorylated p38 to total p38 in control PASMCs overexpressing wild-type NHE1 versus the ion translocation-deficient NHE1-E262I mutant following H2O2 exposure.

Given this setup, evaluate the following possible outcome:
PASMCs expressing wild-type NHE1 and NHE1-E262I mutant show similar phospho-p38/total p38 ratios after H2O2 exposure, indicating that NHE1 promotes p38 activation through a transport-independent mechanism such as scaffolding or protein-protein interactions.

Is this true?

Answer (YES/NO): NO